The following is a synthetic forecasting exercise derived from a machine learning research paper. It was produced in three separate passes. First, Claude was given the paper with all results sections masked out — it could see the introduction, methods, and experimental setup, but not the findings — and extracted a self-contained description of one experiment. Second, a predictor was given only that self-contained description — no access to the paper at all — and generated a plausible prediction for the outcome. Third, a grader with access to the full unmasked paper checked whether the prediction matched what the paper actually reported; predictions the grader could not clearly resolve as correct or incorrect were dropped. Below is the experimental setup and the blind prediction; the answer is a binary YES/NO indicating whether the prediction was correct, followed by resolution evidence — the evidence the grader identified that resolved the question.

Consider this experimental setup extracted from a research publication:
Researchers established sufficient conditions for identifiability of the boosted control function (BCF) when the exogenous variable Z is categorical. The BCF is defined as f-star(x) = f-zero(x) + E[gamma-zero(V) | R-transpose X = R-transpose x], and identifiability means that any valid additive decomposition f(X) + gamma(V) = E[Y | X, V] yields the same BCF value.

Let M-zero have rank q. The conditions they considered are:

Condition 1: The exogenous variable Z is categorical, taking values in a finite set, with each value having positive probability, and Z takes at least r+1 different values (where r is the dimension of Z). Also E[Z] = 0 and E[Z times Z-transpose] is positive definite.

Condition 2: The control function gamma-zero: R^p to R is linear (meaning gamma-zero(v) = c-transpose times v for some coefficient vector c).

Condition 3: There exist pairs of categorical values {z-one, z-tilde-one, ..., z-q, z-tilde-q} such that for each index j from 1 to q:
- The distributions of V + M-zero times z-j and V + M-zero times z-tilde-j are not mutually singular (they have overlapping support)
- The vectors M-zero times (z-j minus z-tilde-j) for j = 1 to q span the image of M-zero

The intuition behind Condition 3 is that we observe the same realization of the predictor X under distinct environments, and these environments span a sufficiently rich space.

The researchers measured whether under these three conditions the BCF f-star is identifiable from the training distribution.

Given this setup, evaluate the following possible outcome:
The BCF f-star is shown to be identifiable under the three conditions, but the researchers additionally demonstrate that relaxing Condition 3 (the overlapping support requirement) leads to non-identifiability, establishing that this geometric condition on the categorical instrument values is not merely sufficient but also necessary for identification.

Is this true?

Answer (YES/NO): NO